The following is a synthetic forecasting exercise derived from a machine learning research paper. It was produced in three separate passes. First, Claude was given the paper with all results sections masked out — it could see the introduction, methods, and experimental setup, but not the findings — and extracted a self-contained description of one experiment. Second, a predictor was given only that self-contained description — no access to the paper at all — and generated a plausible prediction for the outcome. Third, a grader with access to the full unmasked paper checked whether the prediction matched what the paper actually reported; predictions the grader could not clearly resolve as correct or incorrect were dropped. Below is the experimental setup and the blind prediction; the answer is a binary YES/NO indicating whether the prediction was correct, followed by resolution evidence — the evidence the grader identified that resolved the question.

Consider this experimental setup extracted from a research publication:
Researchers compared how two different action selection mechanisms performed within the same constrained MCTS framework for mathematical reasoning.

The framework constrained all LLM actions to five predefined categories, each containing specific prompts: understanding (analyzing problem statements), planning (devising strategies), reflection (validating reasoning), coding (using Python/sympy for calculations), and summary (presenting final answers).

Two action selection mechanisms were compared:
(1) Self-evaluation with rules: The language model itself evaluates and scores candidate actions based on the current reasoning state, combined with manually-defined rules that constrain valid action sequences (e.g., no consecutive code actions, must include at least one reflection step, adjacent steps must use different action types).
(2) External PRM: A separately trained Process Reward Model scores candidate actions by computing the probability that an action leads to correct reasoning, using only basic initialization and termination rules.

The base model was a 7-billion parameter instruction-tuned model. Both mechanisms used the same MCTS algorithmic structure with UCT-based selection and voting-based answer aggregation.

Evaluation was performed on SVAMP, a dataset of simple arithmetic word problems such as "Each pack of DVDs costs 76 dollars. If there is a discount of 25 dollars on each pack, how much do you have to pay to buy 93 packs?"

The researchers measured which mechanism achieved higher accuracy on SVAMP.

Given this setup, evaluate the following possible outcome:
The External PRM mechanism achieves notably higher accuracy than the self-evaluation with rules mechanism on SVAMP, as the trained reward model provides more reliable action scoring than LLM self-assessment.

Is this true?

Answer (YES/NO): NO